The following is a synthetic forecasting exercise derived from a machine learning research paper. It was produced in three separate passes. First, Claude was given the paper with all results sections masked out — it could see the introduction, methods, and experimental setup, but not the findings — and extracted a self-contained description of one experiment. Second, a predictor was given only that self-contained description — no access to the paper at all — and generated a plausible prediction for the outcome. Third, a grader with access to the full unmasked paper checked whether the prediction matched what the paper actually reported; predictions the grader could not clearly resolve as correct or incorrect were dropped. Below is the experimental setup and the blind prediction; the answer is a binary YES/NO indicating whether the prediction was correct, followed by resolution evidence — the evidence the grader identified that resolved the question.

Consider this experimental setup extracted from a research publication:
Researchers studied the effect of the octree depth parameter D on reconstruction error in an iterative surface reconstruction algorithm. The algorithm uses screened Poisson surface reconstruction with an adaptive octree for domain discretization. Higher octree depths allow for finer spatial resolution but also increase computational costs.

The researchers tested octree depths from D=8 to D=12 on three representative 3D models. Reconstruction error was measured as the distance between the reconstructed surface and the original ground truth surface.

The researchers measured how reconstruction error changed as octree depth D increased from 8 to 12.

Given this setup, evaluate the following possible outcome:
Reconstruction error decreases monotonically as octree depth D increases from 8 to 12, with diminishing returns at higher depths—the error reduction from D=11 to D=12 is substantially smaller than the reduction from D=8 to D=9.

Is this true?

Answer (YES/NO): NO